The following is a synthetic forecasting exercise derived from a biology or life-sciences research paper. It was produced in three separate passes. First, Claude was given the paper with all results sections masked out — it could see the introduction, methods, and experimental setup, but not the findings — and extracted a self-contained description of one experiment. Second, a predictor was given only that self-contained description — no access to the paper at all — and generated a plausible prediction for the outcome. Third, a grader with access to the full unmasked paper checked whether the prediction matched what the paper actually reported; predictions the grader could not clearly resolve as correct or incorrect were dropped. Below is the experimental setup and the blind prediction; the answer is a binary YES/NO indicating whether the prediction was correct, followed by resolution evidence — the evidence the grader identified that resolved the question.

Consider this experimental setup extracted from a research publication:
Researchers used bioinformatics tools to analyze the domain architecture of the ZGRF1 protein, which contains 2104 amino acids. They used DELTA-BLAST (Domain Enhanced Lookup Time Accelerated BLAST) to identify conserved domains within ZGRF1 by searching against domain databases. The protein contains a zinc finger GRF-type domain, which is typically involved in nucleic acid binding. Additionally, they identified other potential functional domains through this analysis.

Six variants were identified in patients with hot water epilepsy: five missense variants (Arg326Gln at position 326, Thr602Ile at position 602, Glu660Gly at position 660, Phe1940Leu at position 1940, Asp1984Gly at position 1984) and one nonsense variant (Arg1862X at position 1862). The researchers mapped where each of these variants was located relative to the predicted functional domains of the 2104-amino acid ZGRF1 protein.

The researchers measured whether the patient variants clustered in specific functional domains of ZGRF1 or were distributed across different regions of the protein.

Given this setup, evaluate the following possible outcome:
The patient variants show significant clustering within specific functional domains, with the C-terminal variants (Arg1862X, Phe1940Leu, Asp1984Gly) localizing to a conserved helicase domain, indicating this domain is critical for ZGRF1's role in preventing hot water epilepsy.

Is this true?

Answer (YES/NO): NO